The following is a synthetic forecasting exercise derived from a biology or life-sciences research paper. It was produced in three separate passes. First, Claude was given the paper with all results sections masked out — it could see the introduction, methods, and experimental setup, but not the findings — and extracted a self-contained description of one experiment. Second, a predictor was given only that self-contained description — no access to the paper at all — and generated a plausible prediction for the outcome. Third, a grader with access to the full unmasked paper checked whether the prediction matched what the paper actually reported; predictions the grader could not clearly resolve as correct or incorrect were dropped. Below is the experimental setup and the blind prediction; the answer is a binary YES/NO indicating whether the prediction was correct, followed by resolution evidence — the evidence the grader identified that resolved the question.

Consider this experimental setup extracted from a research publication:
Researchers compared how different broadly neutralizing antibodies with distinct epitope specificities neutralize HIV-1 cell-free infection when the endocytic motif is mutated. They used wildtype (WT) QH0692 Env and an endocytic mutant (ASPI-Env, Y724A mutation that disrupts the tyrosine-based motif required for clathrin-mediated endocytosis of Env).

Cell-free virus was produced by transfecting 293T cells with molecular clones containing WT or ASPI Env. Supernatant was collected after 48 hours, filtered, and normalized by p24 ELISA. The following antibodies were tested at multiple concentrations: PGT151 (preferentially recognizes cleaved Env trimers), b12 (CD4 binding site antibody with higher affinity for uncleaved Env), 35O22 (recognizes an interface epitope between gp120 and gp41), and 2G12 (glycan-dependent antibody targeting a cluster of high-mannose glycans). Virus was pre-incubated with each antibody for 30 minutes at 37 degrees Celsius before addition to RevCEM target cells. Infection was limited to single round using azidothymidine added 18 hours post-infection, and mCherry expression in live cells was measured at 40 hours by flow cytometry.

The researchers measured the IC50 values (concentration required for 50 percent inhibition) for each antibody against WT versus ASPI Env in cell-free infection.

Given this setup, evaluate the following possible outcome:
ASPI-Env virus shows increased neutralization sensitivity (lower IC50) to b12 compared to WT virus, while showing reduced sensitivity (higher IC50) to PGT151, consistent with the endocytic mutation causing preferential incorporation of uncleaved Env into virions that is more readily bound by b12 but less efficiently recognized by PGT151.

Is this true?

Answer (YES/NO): NO